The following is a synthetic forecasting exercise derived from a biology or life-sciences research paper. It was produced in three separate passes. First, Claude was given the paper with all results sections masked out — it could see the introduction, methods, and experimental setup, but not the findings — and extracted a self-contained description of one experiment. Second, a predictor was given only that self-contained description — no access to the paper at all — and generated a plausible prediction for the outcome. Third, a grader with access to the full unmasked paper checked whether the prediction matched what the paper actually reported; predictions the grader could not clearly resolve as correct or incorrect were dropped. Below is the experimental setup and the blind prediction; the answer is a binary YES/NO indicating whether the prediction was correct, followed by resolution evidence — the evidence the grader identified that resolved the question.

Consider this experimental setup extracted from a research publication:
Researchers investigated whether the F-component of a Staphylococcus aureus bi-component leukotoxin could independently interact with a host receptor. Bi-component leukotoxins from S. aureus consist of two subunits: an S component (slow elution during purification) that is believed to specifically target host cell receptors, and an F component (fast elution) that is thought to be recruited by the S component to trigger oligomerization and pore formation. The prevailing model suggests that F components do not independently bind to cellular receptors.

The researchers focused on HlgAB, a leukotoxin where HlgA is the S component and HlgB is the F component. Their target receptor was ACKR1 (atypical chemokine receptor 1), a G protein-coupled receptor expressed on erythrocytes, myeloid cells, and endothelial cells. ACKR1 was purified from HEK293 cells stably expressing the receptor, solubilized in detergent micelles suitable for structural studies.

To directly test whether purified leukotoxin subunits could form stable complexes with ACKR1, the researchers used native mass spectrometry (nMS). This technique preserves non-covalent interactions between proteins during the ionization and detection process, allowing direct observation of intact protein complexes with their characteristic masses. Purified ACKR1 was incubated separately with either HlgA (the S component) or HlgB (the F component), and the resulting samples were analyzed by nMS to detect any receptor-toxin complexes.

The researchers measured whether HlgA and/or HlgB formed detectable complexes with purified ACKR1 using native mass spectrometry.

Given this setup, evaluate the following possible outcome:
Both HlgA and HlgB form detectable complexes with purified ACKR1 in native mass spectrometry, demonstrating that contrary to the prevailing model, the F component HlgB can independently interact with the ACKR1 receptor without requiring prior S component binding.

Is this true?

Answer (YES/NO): YES